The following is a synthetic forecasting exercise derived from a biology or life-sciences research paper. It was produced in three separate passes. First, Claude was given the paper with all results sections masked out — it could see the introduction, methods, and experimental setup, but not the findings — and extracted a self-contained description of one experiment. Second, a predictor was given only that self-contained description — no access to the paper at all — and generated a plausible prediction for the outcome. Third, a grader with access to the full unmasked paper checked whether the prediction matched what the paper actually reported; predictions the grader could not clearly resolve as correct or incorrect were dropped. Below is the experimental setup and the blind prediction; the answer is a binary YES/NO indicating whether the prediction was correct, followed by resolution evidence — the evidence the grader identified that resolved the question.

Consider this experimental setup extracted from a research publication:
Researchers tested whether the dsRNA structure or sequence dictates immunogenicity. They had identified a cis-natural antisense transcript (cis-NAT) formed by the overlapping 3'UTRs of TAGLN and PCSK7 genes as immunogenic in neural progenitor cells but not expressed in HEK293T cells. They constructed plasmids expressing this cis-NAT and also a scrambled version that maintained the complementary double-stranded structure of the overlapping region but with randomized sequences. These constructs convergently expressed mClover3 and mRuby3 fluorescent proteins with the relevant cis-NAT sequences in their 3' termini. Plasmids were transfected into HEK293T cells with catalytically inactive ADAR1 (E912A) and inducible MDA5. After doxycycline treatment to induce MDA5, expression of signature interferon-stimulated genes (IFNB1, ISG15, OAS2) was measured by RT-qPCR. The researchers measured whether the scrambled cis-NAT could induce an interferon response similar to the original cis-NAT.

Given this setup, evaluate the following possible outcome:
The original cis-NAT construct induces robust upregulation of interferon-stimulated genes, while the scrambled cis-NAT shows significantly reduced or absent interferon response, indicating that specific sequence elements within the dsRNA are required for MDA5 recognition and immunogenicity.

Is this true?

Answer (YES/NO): NO